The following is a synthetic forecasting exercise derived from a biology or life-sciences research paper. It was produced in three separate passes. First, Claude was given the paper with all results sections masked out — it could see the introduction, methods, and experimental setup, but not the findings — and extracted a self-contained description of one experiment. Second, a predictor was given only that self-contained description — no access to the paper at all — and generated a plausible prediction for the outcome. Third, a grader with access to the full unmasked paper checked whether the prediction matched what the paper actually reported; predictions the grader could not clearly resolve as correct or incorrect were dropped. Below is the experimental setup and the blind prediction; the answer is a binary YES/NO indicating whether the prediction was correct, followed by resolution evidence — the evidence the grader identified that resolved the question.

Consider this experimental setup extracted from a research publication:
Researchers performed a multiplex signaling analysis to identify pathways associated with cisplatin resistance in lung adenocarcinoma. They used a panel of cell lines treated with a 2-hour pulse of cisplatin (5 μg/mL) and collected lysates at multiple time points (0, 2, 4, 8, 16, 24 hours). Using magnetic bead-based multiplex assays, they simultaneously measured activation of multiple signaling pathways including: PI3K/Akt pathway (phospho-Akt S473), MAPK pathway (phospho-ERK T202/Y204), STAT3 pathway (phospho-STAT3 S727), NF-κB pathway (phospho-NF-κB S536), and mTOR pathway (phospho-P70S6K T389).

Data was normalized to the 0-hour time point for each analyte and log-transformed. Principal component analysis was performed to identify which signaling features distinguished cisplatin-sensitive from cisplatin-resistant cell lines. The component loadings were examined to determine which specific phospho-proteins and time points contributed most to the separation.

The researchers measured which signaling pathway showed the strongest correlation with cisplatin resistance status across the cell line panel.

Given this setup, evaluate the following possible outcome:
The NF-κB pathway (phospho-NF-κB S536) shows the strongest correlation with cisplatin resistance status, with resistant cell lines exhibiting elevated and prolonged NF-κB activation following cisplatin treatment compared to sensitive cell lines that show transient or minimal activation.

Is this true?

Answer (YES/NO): NO